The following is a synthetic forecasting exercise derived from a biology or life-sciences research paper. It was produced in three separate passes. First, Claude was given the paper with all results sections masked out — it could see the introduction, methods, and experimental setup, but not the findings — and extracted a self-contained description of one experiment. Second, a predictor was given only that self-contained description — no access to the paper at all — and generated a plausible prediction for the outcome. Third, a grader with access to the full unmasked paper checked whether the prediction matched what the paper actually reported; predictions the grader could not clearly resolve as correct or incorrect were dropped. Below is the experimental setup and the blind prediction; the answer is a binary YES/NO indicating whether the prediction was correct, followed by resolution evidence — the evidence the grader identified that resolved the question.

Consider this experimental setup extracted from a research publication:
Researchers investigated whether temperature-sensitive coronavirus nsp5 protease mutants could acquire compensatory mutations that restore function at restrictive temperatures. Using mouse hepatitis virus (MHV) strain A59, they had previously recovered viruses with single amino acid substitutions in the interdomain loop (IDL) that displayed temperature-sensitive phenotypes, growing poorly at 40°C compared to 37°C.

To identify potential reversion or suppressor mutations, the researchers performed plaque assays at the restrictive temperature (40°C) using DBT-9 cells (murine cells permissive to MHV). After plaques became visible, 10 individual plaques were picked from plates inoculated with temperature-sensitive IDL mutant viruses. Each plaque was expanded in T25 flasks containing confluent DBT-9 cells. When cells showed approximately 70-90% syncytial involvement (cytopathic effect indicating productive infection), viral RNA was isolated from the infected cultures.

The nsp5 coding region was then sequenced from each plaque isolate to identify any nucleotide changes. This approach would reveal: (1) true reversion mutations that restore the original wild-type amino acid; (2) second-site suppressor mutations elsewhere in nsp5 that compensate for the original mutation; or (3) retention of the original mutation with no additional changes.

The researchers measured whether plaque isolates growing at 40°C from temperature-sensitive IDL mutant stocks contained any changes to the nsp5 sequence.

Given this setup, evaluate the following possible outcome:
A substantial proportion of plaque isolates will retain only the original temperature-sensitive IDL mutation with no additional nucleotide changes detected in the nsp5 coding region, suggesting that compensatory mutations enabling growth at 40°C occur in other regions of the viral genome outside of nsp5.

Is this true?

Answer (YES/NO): YES